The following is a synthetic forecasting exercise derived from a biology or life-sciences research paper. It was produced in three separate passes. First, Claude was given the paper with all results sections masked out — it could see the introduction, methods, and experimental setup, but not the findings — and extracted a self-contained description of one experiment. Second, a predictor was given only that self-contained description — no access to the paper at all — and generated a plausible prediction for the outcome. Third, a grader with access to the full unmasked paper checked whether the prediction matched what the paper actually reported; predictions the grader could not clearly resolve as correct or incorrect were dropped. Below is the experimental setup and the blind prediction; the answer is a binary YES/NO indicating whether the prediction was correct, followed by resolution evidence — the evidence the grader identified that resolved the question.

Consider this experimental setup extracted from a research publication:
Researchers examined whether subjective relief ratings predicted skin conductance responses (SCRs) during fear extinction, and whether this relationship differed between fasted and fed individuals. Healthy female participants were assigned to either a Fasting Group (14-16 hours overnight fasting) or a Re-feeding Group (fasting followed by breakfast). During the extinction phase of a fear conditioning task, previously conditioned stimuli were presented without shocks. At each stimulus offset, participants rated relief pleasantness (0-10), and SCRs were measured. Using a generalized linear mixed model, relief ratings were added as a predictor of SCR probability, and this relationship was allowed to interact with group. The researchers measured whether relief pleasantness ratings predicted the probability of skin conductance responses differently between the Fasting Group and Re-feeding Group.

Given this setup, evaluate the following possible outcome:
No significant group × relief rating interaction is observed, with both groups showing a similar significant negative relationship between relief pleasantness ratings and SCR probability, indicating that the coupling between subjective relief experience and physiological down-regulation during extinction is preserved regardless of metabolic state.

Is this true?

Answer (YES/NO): NO